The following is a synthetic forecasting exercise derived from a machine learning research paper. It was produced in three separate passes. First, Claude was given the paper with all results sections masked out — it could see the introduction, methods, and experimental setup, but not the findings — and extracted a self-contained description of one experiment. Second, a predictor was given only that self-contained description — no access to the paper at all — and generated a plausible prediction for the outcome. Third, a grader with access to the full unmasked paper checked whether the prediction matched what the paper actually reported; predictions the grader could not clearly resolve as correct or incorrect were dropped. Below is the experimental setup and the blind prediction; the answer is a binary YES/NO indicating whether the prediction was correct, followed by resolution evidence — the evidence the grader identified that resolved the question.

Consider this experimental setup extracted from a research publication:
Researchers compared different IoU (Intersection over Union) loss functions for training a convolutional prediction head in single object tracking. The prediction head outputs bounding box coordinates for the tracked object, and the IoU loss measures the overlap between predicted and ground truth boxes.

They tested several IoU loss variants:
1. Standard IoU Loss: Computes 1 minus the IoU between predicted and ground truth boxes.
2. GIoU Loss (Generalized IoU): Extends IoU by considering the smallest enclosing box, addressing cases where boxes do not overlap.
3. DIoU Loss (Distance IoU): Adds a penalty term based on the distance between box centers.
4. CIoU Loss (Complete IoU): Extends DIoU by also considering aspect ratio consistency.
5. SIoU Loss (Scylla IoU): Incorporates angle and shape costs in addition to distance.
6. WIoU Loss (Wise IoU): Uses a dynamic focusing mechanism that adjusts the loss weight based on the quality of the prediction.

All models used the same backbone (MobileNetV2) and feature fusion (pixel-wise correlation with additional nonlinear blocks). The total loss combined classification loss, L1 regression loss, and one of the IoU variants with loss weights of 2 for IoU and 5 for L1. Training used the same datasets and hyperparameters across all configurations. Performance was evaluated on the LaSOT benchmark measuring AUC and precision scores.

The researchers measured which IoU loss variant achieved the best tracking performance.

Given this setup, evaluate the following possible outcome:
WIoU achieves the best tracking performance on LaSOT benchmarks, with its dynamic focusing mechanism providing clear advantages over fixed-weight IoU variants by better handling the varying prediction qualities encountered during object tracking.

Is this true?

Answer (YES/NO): YES